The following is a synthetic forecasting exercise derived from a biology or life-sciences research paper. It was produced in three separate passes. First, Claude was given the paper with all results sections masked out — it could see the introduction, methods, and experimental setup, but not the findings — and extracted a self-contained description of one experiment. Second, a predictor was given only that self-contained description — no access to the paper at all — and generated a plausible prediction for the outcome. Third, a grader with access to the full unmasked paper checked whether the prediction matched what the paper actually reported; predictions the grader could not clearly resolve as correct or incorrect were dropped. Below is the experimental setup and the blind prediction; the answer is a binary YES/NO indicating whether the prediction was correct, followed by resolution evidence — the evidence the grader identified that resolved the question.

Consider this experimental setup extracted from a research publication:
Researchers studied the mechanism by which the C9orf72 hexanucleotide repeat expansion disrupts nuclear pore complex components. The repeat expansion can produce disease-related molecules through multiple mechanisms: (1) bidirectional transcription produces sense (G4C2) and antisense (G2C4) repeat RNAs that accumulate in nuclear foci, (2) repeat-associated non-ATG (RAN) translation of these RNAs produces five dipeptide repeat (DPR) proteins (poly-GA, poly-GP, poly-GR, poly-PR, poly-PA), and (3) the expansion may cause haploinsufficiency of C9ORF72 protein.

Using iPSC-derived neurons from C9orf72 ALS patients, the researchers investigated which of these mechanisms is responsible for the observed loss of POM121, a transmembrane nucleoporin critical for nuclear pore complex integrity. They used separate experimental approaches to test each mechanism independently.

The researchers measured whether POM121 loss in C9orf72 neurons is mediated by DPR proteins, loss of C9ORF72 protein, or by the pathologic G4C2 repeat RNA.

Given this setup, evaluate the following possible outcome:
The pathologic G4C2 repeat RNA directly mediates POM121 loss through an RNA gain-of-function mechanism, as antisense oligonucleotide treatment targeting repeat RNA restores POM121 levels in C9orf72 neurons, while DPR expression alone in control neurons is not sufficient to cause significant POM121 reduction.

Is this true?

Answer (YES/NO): YES